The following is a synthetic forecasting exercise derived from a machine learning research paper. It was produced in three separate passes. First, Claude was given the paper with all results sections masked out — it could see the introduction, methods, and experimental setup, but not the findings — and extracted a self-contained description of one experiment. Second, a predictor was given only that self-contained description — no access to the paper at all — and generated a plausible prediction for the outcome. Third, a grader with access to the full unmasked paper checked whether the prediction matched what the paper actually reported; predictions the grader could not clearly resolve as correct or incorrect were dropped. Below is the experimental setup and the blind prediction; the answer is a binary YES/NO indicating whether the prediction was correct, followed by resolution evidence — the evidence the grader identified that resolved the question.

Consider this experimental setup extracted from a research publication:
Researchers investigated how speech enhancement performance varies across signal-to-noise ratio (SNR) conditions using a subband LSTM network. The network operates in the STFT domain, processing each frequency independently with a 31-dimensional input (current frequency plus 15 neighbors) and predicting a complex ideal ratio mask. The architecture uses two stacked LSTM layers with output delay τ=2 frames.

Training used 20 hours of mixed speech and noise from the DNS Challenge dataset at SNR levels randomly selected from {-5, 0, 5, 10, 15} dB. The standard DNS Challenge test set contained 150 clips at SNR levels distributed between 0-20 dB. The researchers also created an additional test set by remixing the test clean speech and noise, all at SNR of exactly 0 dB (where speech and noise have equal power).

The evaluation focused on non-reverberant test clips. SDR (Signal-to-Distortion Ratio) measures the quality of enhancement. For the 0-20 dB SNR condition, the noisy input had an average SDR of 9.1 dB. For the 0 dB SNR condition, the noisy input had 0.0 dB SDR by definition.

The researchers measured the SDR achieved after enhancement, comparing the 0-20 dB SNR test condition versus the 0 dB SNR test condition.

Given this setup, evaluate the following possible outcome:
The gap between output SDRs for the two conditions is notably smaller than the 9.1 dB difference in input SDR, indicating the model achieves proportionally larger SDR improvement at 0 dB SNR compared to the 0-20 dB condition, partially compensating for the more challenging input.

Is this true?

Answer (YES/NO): YES